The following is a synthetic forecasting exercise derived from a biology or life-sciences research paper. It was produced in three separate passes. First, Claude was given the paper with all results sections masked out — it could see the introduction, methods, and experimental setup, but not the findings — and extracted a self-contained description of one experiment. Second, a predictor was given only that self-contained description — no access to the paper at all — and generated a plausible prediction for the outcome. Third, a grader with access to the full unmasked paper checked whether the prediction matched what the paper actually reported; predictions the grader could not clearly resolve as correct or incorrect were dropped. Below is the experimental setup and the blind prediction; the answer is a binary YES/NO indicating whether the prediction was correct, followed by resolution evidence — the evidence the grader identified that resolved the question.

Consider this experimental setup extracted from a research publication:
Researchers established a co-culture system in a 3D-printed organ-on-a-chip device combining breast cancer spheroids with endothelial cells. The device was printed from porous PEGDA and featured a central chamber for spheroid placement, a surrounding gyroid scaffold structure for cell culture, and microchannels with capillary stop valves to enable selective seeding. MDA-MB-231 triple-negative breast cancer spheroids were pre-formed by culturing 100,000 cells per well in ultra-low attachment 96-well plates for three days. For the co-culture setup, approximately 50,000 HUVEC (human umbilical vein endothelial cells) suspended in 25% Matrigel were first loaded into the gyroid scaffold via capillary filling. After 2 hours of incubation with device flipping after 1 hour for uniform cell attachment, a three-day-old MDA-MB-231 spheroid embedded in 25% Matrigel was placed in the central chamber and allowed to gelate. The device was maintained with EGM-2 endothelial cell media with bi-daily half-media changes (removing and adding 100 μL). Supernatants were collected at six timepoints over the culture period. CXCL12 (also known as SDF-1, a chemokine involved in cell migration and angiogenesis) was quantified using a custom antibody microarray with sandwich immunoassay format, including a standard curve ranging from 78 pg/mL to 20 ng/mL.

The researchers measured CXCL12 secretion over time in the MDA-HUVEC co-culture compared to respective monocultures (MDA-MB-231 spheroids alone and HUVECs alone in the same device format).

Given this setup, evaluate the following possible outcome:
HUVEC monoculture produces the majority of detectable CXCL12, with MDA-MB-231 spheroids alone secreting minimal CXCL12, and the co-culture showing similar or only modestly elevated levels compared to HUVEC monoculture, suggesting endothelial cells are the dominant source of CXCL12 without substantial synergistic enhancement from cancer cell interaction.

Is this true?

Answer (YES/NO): NO